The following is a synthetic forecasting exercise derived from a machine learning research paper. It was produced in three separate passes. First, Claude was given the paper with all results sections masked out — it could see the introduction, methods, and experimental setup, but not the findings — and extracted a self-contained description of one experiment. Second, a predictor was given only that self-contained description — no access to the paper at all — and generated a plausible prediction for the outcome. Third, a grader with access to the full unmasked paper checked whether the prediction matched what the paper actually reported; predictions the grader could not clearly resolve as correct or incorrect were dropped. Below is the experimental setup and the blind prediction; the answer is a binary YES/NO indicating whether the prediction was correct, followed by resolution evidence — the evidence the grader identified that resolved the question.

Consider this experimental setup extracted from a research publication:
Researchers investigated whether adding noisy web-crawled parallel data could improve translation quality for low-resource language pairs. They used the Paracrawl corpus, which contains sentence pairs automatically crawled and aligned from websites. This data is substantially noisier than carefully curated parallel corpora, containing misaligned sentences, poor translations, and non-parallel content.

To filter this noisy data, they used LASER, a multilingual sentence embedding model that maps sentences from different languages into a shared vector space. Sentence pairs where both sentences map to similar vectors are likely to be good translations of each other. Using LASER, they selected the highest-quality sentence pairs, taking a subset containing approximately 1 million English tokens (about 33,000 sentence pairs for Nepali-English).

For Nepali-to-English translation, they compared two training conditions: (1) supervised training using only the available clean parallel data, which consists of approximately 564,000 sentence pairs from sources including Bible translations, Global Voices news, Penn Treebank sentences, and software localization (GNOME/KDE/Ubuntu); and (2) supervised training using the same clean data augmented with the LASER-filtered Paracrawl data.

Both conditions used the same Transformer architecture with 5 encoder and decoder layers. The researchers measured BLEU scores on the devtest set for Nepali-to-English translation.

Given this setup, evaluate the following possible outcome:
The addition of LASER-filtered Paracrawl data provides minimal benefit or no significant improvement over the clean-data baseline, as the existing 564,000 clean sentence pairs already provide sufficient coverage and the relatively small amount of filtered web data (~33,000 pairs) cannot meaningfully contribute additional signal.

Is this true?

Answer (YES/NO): NO